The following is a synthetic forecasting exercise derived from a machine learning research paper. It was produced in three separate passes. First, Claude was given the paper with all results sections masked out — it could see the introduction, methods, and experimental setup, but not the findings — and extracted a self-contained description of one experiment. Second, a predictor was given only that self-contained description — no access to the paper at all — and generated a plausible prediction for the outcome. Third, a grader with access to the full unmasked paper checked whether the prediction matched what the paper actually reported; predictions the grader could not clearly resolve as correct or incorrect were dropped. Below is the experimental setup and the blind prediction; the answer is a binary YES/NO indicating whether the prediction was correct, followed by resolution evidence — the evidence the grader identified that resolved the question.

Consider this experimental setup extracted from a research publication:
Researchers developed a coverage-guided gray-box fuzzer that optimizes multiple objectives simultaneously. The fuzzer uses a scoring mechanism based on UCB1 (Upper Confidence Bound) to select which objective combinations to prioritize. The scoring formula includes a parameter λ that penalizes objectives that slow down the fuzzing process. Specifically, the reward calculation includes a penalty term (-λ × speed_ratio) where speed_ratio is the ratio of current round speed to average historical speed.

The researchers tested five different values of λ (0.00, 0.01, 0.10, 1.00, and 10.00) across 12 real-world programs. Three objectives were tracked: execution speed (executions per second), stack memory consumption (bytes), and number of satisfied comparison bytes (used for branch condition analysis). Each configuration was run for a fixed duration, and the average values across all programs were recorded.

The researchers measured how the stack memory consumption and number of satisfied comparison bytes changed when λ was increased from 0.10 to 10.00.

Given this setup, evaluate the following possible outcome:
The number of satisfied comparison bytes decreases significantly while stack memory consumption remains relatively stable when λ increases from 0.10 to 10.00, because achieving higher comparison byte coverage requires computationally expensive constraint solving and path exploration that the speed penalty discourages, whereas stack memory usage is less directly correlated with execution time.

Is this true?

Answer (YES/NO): NO